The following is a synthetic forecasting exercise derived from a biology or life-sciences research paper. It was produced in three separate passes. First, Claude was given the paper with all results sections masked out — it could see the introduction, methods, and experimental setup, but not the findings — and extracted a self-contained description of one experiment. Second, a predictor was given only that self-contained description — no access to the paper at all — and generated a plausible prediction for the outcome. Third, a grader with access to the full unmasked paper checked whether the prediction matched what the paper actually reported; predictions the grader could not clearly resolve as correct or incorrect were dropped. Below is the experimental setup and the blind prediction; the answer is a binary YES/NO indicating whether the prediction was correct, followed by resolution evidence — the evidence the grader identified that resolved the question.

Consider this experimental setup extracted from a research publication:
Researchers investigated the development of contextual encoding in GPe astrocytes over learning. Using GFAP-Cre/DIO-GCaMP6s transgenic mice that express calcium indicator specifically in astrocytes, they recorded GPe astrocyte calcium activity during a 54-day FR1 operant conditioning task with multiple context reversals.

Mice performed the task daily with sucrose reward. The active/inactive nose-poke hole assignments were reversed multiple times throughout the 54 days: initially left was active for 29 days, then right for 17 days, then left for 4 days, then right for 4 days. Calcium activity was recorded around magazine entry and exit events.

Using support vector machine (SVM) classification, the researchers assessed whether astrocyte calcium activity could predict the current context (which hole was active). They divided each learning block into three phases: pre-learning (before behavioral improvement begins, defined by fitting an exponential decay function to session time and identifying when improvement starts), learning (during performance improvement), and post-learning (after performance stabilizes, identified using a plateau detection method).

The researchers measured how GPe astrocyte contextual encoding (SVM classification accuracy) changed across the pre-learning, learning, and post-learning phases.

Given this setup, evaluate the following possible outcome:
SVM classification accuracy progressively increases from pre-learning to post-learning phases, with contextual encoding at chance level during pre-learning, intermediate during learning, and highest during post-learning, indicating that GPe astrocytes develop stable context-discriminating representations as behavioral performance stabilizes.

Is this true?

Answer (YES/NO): NO